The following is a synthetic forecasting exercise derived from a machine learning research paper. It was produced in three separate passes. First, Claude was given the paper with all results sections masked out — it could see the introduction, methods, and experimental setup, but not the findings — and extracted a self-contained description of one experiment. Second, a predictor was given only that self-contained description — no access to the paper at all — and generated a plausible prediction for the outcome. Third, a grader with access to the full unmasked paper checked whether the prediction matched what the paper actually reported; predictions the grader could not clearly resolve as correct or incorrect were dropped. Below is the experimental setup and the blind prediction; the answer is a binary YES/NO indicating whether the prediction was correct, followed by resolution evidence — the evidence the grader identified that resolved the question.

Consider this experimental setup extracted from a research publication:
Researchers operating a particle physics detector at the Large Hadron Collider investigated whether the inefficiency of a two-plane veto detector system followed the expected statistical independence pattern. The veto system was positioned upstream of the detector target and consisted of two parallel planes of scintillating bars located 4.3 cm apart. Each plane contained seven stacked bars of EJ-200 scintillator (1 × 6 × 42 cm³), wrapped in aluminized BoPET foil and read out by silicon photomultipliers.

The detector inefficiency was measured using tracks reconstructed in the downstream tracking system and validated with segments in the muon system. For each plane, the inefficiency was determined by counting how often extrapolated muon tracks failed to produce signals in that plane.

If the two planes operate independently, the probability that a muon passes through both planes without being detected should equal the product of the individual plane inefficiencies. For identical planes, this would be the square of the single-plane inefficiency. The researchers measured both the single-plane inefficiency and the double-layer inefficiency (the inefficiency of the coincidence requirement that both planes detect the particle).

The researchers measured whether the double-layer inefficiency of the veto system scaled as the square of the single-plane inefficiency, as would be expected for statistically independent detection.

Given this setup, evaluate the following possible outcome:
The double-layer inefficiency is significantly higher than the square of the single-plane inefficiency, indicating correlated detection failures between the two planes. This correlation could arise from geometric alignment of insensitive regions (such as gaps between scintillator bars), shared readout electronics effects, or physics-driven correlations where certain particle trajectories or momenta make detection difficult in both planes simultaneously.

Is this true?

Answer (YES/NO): YES